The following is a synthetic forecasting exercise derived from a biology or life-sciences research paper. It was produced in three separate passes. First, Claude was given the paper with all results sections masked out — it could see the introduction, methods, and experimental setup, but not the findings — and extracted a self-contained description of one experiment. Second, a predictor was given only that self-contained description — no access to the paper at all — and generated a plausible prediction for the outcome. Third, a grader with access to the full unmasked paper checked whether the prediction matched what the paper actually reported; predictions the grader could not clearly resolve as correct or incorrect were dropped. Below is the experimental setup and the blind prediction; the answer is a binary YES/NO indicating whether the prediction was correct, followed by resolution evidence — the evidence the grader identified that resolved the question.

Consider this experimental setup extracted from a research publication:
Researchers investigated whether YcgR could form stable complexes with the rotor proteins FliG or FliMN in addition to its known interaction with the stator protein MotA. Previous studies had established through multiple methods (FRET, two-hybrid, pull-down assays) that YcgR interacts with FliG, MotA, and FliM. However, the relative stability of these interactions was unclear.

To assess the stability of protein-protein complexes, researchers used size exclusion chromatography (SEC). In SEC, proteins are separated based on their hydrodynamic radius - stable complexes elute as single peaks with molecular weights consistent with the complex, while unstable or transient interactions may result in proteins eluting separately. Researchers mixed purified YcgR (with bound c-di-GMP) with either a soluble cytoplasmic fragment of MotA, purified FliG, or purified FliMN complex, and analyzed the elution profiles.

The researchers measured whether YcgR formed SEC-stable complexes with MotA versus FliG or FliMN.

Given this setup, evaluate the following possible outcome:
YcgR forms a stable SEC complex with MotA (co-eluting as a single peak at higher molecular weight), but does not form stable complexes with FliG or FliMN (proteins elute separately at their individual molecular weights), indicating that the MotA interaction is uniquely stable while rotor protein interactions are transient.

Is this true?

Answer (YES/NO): YES